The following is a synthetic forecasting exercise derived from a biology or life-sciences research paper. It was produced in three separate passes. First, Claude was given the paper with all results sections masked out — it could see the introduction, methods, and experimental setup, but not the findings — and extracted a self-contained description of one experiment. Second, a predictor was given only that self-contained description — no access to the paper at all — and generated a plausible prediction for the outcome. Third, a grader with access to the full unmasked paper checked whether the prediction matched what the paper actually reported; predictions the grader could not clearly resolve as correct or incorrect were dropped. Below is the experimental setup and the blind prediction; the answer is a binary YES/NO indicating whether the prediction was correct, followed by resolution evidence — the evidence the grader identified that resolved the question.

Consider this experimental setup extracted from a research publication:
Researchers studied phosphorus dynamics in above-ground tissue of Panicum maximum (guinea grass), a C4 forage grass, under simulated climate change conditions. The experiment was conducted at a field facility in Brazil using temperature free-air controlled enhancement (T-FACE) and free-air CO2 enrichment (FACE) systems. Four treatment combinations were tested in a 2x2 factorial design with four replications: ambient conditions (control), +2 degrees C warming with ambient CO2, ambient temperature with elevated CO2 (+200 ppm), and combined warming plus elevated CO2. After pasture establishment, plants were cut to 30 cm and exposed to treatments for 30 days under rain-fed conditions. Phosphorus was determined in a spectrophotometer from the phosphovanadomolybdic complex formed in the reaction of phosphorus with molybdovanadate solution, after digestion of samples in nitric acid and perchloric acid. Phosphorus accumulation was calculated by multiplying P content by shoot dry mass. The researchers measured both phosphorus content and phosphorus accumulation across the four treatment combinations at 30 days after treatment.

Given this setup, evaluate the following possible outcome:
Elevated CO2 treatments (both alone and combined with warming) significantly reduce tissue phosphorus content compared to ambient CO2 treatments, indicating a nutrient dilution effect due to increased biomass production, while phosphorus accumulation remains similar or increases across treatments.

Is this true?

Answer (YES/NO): NO